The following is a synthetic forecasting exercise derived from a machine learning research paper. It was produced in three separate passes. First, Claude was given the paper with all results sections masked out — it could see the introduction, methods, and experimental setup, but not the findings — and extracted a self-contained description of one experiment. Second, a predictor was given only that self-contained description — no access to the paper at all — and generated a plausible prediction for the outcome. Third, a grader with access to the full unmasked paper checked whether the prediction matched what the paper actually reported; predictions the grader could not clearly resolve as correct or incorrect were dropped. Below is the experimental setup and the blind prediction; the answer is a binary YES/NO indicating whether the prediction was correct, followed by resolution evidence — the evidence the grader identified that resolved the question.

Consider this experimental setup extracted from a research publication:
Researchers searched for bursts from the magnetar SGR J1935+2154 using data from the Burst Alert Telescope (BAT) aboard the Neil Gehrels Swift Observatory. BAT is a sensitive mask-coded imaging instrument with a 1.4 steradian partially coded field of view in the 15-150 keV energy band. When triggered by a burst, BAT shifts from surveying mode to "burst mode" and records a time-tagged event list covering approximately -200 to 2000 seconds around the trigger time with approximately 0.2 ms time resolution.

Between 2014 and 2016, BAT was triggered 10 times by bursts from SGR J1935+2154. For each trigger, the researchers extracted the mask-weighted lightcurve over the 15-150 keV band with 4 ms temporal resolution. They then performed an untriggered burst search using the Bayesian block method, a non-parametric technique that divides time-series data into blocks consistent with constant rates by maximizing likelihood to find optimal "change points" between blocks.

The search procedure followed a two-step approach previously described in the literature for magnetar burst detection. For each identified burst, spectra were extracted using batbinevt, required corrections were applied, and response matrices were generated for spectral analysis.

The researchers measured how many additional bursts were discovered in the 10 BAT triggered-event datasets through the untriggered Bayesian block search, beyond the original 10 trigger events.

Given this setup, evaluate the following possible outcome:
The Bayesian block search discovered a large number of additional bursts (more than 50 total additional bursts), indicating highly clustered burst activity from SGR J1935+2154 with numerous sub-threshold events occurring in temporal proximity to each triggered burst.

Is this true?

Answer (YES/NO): NO